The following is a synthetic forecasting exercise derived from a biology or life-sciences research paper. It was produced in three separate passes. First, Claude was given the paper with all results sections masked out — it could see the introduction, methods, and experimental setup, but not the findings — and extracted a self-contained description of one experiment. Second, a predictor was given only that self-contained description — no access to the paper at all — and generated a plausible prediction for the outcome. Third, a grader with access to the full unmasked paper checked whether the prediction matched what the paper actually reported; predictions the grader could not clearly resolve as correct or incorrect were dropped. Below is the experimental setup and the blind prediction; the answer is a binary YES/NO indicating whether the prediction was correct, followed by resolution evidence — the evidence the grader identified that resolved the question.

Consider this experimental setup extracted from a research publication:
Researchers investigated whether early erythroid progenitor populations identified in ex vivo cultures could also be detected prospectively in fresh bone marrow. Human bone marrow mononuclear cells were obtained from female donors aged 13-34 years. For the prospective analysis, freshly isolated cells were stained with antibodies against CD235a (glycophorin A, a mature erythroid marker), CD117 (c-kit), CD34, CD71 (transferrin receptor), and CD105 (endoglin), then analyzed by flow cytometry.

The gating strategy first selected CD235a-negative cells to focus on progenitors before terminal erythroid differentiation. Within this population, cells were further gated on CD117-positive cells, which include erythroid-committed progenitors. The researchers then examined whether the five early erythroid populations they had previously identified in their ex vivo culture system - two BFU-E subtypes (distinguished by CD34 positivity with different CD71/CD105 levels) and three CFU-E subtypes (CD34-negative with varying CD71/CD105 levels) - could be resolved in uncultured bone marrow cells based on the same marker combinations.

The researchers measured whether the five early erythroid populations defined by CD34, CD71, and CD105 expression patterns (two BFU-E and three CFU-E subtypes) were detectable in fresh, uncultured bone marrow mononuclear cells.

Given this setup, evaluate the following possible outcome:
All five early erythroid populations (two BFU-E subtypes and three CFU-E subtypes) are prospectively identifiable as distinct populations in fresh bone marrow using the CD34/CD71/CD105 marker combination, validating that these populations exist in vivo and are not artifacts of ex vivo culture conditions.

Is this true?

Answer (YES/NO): YES